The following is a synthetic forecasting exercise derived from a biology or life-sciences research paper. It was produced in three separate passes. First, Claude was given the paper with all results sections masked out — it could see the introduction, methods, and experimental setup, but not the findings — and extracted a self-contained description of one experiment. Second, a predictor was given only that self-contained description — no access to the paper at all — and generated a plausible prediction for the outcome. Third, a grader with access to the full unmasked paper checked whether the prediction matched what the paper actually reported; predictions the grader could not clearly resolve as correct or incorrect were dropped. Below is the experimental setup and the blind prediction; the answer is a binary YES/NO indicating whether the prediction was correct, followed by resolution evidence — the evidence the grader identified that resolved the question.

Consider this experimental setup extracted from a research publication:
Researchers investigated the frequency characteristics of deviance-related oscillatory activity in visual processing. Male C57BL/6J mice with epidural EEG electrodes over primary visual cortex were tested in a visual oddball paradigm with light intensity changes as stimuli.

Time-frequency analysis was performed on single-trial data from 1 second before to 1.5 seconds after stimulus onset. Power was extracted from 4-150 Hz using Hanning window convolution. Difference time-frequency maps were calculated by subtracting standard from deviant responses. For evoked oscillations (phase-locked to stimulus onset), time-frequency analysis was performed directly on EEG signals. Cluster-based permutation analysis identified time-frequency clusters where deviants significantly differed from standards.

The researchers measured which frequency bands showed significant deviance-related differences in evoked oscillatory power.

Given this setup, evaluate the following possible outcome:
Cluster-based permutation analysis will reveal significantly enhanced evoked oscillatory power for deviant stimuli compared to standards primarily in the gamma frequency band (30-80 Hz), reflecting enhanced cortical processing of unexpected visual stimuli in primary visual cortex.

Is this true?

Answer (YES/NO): NO